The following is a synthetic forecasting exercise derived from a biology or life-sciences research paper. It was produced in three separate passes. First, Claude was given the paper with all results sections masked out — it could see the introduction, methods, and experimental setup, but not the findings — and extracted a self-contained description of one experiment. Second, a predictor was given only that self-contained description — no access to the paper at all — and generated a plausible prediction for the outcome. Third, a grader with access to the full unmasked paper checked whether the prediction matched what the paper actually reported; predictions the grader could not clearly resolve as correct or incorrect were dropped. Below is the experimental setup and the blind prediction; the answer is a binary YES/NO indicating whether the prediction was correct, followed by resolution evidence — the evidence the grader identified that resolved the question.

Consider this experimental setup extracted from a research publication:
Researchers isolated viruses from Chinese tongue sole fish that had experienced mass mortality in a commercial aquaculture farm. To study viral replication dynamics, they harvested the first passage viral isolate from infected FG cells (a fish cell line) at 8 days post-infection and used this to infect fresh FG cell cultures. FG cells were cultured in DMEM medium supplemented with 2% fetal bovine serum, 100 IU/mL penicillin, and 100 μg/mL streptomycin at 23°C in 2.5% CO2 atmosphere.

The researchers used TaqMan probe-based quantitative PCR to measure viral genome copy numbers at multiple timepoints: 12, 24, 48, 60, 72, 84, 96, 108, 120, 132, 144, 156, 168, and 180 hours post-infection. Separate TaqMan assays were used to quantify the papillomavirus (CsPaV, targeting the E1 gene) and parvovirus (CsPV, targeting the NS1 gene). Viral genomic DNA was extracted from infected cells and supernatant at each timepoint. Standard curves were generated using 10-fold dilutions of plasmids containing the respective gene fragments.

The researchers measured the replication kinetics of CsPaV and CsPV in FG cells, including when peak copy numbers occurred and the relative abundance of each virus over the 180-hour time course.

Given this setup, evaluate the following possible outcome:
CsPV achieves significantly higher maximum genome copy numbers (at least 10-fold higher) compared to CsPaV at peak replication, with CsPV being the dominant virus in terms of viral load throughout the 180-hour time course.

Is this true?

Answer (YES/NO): NO